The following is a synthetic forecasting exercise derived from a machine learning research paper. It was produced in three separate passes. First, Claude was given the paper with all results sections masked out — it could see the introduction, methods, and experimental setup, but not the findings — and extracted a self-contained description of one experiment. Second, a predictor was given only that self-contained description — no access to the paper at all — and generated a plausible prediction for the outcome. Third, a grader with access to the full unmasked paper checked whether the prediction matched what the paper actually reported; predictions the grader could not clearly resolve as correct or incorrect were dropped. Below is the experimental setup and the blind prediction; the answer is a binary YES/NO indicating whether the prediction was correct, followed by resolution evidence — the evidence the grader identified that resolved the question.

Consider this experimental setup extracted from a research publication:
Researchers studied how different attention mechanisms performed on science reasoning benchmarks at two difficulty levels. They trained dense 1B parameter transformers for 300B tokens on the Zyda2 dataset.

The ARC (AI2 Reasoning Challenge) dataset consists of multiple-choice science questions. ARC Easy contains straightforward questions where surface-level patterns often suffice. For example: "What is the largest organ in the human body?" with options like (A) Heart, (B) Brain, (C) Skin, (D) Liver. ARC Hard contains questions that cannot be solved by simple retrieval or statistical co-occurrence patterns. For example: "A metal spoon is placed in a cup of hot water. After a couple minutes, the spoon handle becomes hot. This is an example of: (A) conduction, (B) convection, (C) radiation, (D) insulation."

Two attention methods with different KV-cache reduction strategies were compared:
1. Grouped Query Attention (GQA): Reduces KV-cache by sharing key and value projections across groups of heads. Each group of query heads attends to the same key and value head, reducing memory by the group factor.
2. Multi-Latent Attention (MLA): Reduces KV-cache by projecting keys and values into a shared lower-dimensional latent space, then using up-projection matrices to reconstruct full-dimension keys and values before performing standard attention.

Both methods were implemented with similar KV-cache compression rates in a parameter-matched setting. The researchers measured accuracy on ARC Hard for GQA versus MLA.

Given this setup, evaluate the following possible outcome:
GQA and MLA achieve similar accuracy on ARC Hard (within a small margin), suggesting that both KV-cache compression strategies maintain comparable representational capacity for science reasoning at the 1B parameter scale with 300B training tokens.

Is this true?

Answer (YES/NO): YES